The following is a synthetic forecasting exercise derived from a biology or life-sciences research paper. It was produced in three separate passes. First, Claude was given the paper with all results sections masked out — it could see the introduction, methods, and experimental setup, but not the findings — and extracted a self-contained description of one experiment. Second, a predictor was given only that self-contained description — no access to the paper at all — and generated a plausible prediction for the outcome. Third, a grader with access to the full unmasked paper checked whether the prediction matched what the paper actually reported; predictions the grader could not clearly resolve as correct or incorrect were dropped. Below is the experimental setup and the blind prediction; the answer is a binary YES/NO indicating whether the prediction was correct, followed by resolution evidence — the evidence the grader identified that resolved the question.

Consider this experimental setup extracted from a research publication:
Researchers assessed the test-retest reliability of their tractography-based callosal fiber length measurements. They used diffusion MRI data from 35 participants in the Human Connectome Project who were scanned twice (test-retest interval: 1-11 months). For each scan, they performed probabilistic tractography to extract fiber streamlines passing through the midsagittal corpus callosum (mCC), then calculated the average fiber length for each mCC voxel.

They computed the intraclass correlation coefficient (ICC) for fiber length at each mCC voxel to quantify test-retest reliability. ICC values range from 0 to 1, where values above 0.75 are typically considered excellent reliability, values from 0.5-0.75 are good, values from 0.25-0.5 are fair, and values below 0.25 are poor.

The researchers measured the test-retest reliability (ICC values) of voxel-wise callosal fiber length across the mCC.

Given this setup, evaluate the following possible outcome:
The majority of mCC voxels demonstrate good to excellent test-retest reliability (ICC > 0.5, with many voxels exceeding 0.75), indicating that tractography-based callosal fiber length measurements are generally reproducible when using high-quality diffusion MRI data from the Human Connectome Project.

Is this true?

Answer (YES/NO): YES